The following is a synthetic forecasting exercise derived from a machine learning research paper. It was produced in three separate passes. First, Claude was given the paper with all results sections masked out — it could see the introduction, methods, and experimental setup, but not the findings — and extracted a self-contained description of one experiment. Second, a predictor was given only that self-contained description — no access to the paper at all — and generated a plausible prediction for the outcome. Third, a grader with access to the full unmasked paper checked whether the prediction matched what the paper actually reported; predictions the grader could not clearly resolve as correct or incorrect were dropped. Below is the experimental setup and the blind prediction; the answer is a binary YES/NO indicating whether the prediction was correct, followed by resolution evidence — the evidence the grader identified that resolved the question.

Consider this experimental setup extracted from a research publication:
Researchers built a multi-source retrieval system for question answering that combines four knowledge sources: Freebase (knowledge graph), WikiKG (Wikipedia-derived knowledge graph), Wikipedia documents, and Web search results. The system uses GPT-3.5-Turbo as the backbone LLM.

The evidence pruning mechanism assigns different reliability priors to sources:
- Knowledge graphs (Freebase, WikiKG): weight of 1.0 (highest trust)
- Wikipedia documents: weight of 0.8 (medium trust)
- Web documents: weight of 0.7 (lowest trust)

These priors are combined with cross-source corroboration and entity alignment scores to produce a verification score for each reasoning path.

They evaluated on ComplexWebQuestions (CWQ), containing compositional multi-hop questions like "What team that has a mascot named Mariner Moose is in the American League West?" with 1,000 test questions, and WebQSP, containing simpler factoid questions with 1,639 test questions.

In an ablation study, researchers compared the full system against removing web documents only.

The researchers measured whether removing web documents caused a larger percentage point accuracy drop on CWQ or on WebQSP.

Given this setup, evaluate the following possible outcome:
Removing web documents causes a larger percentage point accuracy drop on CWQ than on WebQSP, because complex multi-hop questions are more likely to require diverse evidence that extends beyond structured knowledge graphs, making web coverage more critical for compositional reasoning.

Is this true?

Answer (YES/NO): YES